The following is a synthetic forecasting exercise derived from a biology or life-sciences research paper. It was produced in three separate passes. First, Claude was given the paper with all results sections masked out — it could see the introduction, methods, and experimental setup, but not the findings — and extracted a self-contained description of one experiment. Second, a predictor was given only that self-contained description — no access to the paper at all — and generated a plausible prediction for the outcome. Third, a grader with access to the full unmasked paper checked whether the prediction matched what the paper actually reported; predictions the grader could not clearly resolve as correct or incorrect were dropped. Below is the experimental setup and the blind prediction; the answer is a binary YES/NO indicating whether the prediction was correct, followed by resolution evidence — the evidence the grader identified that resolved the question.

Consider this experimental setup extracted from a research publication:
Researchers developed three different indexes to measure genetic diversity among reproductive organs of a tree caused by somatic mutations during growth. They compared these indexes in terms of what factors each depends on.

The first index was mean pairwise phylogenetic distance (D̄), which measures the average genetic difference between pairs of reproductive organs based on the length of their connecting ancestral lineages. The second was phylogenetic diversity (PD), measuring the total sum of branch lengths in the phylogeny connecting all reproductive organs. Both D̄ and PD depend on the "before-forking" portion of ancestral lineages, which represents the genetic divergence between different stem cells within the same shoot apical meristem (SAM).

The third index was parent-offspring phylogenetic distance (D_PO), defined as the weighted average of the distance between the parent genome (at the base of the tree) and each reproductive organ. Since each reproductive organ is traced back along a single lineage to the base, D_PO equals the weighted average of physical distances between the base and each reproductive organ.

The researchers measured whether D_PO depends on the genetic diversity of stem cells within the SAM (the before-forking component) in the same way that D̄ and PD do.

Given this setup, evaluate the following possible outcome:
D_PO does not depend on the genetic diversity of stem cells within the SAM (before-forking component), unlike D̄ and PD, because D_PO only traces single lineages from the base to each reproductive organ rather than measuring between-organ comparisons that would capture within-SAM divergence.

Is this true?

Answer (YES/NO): YES